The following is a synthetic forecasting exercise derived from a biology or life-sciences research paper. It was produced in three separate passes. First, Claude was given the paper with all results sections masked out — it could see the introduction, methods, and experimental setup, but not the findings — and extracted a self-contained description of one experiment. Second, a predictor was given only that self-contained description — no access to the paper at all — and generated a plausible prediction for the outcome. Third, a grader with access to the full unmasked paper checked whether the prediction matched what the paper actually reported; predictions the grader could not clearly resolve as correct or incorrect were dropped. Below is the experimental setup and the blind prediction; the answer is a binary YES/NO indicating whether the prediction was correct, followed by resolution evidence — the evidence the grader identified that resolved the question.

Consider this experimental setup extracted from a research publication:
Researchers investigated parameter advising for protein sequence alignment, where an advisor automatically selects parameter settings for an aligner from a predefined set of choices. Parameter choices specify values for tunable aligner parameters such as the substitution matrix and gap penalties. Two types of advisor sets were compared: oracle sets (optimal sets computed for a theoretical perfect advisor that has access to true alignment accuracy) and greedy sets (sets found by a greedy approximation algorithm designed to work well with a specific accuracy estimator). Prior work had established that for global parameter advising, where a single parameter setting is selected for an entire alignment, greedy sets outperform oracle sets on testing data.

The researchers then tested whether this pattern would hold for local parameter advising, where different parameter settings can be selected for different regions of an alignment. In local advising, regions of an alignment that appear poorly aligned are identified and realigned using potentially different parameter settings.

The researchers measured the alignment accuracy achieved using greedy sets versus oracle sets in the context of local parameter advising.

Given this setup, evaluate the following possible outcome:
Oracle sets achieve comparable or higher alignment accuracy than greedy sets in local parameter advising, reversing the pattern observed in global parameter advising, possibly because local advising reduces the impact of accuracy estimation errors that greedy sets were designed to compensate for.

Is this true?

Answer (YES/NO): YES